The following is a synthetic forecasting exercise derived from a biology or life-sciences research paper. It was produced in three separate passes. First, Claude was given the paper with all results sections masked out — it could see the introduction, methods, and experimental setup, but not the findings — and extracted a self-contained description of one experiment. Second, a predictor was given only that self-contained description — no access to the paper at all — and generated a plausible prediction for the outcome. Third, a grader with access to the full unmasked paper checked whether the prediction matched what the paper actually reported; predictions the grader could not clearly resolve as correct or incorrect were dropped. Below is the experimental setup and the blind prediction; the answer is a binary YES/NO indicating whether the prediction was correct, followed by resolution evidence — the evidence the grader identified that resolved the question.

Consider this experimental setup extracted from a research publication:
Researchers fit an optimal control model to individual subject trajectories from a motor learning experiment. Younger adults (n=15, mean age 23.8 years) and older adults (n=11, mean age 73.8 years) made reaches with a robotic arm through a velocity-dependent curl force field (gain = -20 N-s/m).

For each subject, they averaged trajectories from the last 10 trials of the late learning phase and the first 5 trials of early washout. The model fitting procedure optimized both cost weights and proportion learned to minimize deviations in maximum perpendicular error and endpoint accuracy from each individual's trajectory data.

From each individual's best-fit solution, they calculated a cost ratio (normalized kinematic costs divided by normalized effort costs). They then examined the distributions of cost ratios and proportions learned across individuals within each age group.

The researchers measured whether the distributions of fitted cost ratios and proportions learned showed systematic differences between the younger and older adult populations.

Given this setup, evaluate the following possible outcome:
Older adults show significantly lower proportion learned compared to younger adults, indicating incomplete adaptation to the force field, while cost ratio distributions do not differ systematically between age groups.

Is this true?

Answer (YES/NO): NO